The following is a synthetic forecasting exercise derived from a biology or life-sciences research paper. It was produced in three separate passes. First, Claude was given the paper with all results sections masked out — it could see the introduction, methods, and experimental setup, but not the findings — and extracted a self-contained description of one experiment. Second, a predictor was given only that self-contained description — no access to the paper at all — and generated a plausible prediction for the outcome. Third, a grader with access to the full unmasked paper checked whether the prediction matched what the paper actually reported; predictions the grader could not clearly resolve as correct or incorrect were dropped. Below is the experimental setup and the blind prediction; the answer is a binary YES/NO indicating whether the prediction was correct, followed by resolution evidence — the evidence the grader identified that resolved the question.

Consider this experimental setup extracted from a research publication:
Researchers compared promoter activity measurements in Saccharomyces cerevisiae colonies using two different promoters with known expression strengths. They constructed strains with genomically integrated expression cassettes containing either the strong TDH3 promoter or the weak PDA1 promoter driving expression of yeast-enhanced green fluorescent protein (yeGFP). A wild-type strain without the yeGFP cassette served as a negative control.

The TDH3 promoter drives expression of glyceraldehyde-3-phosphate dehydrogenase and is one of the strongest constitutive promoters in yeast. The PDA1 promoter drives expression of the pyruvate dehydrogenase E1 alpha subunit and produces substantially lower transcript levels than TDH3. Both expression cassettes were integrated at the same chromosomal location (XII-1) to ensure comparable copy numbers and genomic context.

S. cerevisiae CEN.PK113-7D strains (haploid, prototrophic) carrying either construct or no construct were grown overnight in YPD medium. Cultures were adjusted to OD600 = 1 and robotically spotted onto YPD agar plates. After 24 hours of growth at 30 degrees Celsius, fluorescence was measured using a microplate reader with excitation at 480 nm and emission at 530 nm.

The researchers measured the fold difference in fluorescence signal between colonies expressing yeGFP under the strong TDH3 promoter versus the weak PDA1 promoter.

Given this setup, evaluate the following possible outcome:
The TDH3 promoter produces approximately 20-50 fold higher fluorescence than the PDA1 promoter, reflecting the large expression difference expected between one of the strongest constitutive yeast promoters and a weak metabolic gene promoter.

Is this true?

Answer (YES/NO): NO